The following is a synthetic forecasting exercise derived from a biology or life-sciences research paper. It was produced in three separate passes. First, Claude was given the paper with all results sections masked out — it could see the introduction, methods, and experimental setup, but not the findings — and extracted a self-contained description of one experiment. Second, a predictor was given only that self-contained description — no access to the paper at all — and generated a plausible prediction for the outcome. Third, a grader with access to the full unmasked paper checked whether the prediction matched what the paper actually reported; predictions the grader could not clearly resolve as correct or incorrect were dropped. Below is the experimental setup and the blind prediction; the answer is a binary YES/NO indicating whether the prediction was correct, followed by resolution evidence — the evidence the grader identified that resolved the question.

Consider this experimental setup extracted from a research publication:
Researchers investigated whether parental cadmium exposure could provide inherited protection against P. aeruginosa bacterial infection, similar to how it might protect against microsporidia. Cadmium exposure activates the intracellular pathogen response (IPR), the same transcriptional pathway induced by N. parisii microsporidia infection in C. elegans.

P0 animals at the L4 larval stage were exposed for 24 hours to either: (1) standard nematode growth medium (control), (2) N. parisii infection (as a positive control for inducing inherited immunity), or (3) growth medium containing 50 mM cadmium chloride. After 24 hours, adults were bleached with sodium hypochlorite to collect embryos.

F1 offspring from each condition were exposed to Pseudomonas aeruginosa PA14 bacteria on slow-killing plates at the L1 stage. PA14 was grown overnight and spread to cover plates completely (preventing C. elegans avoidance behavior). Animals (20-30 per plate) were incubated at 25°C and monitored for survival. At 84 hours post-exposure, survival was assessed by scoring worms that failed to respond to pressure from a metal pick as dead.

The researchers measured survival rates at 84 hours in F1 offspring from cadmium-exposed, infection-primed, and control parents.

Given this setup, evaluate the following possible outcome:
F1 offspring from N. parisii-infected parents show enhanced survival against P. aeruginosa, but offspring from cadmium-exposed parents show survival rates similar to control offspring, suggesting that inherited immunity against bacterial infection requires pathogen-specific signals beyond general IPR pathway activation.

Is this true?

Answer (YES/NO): NO